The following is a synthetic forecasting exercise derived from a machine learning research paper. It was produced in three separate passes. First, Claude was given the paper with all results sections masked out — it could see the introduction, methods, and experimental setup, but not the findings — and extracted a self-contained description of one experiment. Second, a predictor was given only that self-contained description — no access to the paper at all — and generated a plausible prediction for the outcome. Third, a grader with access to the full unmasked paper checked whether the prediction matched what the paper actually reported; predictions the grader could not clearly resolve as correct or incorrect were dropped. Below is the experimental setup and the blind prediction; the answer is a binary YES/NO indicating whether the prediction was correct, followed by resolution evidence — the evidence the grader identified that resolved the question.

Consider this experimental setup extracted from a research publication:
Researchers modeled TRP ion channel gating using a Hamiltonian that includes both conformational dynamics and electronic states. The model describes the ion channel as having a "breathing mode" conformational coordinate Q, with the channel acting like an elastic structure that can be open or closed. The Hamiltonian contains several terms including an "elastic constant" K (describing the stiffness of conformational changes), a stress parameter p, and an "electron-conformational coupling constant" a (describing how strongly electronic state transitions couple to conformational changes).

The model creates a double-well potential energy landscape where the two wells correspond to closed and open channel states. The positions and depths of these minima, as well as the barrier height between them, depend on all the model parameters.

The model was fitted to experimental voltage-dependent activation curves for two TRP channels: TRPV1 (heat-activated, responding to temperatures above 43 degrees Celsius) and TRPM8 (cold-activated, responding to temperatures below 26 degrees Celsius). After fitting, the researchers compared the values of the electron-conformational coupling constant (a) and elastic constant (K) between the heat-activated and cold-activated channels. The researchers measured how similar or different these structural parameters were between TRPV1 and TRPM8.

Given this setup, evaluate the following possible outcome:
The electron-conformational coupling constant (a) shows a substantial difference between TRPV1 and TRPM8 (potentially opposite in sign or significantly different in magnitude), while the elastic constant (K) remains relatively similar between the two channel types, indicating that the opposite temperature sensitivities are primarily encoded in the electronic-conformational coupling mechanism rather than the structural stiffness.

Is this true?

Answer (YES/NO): NO